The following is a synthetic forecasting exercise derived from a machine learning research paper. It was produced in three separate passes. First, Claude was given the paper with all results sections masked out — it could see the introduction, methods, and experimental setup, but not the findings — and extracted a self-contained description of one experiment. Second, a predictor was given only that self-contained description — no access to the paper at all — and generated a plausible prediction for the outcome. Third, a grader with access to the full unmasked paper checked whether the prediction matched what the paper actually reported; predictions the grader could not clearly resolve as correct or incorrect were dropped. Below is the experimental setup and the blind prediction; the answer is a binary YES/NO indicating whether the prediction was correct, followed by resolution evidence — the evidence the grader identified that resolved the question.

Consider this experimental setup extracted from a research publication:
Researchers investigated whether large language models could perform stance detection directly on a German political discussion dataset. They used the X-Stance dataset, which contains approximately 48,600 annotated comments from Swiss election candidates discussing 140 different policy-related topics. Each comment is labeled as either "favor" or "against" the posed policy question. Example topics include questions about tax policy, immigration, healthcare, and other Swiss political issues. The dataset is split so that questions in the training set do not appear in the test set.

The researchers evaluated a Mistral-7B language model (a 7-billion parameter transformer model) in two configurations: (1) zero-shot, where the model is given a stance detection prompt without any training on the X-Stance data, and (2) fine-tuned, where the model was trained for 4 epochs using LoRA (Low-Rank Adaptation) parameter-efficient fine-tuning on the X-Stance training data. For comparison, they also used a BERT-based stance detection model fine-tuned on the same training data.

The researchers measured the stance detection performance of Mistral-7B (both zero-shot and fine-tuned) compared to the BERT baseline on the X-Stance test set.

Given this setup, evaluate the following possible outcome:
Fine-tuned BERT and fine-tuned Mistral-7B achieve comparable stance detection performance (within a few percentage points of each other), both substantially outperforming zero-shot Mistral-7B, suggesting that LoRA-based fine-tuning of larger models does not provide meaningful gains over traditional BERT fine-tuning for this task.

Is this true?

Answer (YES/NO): NO